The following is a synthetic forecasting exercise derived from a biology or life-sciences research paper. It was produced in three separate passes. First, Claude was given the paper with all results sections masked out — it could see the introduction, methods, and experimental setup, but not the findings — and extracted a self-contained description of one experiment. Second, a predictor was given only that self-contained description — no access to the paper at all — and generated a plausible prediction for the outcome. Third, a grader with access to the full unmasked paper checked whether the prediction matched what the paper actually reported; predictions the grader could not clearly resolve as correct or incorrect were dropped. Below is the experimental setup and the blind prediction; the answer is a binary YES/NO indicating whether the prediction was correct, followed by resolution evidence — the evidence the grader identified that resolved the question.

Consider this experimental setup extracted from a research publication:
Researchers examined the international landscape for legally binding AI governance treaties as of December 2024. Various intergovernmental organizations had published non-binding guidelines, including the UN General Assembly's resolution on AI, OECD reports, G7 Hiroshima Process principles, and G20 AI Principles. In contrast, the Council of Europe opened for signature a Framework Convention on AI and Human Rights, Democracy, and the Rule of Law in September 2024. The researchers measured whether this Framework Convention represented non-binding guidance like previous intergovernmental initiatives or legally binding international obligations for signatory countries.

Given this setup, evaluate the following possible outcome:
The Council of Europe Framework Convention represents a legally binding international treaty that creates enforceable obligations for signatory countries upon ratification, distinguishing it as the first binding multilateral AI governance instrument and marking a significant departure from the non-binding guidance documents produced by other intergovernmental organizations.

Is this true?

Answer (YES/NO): YES